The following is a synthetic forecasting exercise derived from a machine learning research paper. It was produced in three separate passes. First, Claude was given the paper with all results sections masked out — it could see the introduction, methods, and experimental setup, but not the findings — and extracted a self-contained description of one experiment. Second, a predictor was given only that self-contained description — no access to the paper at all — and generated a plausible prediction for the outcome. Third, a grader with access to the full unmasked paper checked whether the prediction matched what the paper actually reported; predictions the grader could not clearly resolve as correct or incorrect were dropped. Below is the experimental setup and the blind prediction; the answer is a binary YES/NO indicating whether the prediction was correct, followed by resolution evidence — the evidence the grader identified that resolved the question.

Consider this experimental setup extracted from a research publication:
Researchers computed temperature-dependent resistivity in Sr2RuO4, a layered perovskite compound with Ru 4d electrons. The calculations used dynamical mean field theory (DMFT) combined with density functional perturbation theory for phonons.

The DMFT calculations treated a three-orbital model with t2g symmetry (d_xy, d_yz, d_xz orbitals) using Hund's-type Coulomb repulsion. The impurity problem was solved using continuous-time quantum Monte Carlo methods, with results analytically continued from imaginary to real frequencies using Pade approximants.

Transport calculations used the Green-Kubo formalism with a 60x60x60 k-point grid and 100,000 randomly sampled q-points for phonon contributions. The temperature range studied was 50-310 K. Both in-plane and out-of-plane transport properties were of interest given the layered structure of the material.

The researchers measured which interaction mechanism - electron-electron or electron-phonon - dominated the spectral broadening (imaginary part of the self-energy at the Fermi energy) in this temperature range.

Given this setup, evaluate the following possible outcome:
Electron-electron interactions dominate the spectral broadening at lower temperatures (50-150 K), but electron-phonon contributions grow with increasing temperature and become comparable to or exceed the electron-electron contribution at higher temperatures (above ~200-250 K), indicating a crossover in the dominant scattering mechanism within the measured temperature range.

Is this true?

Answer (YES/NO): NO